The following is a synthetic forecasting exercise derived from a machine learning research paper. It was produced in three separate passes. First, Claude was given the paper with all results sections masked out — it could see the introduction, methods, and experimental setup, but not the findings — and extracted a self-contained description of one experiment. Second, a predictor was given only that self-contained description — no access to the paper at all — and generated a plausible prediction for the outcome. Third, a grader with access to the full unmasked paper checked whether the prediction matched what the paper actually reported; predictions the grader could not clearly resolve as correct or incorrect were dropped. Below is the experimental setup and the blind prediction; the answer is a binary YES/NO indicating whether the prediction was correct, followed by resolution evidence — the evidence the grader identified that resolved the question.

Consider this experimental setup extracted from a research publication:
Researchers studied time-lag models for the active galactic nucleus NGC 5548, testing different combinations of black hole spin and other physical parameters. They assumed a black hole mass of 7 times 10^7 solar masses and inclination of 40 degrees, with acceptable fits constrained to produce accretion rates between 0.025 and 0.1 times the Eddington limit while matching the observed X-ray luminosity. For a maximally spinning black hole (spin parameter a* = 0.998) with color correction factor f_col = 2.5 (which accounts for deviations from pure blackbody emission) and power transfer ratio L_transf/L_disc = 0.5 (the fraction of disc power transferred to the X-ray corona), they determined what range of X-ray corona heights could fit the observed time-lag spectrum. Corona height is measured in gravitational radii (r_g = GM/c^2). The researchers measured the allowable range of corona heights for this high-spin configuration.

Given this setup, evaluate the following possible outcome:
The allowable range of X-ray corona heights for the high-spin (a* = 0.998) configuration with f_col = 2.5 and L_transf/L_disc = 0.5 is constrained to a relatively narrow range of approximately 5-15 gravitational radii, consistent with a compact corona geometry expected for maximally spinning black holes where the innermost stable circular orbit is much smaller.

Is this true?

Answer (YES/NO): NO